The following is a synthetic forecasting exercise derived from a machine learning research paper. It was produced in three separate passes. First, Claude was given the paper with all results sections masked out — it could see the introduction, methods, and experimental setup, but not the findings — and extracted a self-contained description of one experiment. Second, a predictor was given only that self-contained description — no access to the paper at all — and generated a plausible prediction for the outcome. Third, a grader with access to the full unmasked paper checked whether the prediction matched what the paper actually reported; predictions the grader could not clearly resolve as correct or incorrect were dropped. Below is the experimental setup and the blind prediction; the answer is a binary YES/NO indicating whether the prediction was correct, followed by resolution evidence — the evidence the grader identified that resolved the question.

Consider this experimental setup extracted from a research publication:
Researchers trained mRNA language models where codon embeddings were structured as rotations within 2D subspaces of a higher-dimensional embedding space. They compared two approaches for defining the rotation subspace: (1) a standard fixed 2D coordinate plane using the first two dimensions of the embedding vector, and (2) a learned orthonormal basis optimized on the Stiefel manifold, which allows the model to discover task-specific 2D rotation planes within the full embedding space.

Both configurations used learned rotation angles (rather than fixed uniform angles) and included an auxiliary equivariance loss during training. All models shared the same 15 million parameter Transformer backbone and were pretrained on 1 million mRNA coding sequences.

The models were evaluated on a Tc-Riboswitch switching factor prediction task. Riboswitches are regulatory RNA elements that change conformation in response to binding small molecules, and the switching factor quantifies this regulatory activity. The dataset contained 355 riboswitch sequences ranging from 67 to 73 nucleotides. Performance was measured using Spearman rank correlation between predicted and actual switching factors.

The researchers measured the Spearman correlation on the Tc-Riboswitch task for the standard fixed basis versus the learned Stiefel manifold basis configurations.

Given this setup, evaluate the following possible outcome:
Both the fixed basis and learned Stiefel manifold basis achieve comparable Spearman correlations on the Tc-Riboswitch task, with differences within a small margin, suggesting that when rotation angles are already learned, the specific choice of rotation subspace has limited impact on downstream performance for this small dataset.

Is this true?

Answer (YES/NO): NO